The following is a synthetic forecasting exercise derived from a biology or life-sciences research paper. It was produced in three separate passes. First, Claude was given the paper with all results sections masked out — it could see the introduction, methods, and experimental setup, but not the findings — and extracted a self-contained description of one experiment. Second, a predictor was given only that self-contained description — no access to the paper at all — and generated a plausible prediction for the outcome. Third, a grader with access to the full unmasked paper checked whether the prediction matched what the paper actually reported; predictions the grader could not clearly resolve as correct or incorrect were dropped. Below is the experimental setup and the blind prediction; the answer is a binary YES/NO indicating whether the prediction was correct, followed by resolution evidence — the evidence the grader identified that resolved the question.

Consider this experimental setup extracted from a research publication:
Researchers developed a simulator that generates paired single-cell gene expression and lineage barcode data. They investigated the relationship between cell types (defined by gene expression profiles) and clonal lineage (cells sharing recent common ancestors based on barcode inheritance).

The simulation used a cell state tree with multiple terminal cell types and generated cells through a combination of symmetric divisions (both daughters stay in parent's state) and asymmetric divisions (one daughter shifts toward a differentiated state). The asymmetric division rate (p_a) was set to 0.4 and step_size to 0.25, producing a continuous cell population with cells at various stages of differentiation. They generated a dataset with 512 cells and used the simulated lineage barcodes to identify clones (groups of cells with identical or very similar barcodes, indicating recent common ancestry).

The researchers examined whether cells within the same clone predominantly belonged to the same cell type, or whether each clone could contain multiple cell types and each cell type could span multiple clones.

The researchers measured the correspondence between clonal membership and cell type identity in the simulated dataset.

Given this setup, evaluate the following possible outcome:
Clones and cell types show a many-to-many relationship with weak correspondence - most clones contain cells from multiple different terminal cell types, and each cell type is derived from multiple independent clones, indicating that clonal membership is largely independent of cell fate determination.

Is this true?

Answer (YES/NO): NO